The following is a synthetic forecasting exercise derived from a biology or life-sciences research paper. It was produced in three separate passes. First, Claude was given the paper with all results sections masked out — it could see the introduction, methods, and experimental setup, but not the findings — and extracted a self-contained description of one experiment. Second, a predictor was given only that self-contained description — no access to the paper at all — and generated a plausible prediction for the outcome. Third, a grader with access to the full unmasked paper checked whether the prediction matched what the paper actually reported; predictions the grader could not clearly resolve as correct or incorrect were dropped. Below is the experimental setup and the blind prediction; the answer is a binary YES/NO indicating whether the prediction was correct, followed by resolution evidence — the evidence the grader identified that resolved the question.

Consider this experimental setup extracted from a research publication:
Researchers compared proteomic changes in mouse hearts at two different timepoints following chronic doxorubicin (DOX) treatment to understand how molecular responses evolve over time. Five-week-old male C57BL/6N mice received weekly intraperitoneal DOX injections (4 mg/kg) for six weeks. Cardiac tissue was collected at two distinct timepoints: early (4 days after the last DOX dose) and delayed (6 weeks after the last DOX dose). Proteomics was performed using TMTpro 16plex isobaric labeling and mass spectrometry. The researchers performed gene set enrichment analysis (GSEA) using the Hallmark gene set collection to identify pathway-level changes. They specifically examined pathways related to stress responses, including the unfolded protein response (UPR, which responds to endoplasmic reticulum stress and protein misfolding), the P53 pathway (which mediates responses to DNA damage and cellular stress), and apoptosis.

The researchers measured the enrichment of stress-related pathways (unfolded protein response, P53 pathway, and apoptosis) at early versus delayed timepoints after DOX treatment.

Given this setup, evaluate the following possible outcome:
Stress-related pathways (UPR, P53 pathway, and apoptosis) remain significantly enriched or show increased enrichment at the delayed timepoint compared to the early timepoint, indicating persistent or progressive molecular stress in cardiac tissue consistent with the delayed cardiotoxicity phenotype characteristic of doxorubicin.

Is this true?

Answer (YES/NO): NO